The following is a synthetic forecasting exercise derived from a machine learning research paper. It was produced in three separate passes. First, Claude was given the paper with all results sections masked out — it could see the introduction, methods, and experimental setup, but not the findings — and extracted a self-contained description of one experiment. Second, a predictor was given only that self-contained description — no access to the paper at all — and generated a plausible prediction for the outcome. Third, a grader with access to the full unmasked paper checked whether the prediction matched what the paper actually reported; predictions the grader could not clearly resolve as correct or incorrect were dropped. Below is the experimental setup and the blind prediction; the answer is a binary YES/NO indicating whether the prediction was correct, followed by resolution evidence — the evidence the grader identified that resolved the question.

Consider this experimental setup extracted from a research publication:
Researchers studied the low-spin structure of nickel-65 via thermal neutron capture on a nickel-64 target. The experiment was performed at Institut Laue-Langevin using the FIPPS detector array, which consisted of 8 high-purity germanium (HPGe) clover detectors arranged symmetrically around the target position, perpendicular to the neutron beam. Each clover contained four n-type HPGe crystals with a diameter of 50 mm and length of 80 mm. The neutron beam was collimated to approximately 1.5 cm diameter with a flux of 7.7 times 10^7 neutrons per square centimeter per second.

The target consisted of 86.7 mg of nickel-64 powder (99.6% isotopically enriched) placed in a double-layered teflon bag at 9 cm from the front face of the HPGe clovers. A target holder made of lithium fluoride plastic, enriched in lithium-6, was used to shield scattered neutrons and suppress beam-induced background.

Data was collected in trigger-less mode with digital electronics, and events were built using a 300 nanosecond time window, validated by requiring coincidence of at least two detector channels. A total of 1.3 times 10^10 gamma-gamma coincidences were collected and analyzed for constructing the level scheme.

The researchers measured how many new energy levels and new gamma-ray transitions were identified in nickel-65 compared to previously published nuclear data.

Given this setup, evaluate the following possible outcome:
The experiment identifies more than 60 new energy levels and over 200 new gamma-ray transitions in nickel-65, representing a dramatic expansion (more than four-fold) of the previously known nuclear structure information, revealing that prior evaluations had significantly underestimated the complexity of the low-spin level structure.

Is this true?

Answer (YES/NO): NO